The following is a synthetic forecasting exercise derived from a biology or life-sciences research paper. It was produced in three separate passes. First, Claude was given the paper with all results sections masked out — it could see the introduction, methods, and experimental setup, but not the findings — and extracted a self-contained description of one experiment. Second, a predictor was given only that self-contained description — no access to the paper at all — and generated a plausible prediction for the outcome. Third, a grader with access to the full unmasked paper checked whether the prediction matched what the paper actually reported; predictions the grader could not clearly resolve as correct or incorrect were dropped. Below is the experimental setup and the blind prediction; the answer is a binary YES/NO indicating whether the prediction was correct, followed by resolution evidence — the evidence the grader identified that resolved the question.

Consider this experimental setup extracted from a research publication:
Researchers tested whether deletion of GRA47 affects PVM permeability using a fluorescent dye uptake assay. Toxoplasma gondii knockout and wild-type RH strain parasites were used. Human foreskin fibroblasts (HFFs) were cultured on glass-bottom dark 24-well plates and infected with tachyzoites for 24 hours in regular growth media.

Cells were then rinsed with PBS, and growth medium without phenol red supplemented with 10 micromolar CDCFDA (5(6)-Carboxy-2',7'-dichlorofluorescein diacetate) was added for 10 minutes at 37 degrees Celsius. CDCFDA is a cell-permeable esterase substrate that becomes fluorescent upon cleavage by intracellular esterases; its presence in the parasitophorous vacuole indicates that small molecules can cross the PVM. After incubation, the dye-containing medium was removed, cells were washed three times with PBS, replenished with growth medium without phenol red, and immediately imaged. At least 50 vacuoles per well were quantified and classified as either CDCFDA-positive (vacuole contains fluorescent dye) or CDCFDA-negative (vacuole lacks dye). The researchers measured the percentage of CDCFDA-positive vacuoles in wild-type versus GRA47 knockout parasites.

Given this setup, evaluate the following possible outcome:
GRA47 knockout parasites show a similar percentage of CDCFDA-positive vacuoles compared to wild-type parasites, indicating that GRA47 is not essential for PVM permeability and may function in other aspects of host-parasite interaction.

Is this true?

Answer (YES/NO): NO